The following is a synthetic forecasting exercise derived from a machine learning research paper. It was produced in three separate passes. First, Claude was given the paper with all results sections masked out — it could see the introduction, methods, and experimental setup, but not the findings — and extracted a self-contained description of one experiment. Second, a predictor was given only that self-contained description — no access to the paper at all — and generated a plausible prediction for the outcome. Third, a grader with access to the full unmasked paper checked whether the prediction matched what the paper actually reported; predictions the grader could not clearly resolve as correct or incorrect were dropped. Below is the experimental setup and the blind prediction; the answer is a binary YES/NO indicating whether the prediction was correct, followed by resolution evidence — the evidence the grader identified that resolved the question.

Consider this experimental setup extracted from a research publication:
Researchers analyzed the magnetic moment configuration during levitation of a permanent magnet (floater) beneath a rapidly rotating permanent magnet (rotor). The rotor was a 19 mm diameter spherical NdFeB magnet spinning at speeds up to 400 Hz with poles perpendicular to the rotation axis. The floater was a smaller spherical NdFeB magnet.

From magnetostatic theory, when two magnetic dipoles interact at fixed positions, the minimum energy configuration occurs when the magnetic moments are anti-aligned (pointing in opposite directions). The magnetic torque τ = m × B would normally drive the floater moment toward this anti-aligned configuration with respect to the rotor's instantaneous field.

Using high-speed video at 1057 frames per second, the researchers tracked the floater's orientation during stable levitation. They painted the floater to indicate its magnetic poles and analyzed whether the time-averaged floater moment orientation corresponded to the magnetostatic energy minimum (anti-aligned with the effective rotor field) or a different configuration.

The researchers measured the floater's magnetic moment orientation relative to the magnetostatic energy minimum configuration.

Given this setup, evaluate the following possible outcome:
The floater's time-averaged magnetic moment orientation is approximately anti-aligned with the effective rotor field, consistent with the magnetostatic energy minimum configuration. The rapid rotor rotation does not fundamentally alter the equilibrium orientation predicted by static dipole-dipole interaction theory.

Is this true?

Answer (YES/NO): NO